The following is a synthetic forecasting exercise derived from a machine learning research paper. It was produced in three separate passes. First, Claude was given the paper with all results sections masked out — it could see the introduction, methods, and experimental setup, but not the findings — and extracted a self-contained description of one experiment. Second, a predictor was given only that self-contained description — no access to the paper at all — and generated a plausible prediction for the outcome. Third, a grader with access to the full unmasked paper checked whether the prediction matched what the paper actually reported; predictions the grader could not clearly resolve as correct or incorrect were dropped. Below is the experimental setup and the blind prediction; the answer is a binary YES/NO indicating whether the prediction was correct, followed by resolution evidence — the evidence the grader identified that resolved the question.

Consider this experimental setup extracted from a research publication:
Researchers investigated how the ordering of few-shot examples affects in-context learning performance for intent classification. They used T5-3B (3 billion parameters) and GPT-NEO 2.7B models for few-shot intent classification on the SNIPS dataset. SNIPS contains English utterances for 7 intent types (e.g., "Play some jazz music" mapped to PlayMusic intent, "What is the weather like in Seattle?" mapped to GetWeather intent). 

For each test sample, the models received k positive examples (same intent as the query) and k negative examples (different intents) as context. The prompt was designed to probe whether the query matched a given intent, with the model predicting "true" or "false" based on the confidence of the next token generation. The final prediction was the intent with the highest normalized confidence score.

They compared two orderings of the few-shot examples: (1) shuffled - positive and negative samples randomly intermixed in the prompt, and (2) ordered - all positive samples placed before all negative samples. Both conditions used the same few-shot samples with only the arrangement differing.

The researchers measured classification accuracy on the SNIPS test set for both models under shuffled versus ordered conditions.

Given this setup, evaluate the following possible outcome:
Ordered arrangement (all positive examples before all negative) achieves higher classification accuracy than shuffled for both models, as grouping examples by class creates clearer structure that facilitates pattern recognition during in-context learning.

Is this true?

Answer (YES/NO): NO